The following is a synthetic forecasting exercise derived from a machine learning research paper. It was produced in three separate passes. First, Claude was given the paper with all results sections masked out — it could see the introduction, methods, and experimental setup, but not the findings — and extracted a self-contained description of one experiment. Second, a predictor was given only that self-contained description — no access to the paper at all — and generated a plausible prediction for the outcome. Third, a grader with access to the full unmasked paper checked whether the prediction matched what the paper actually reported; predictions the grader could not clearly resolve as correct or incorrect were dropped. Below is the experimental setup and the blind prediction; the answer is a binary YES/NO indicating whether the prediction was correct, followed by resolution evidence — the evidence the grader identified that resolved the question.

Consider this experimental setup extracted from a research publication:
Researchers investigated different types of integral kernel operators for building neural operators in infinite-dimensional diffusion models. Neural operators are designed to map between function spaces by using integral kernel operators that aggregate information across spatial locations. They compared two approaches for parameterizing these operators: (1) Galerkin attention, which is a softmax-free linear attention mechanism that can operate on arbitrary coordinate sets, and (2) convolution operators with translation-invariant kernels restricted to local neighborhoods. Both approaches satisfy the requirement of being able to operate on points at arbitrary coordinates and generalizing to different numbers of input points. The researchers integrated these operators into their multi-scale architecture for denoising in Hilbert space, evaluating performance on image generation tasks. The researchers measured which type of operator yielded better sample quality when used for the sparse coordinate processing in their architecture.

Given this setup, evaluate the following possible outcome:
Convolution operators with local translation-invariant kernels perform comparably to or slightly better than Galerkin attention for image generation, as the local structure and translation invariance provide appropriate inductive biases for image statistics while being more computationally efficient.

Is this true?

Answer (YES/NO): YES